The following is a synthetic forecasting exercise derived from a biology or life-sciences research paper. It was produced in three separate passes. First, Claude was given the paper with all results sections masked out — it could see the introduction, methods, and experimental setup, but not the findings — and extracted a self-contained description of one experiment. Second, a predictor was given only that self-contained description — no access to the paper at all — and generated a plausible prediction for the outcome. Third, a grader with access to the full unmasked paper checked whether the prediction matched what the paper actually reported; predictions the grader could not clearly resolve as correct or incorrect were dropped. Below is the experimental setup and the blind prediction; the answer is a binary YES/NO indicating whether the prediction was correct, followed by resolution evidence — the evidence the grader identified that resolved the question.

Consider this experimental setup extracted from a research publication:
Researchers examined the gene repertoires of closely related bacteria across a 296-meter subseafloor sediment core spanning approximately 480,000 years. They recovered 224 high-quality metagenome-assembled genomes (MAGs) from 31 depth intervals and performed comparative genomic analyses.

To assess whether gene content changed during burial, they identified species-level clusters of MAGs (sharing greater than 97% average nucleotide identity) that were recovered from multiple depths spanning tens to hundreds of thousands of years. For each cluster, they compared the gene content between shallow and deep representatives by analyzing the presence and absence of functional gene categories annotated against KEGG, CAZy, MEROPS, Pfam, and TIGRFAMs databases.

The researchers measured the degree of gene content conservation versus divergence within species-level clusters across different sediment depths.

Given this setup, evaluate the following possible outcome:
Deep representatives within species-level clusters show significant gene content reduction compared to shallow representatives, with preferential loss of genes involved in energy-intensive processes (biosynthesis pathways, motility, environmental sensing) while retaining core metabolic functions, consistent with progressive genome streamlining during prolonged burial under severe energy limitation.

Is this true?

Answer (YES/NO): NO